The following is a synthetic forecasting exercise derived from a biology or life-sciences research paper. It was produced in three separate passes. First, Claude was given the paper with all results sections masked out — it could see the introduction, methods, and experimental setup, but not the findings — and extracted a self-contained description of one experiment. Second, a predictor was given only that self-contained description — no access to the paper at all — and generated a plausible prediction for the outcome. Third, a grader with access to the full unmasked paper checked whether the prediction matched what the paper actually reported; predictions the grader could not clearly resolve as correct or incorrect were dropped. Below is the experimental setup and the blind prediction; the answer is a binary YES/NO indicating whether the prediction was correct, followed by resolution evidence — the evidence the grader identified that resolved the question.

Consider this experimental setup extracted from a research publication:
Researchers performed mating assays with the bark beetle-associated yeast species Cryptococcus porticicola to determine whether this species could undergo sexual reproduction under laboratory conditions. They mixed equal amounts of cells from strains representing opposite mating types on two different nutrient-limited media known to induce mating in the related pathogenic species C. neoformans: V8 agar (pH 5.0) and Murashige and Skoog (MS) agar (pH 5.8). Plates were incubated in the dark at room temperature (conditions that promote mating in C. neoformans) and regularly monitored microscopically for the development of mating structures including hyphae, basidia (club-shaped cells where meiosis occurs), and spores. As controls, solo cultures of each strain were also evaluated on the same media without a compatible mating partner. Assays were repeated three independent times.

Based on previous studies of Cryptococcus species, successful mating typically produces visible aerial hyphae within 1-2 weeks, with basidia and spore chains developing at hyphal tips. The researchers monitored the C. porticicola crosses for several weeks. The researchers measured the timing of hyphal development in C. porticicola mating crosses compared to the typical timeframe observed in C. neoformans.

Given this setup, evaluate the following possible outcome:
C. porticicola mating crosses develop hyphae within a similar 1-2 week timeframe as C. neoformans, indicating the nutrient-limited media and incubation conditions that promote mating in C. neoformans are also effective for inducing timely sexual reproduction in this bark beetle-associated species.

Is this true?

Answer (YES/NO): NO